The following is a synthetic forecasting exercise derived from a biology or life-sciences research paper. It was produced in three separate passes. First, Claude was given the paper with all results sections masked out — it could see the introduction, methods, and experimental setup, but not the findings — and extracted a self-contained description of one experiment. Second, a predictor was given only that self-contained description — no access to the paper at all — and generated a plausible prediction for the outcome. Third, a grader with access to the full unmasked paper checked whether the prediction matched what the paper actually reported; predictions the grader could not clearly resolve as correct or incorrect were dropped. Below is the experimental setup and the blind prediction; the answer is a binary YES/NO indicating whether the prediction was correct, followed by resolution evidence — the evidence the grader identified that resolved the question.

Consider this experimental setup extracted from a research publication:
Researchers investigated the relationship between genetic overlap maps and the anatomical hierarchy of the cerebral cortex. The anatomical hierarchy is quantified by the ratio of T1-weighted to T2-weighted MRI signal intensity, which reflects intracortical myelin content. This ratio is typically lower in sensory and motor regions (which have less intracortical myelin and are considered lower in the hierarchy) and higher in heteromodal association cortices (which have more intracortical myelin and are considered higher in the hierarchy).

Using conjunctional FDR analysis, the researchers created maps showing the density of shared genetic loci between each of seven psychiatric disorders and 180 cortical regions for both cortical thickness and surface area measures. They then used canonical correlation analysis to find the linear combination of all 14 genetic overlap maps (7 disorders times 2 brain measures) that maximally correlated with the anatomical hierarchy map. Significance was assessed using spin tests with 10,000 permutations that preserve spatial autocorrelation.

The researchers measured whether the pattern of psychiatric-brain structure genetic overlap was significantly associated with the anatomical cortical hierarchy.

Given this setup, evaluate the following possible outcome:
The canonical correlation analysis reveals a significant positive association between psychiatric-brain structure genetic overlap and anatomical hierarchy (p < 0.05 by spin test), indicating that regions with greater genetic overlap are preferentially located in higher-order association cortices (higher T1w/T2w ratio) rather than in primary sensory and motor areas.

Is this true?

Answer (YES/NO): NO